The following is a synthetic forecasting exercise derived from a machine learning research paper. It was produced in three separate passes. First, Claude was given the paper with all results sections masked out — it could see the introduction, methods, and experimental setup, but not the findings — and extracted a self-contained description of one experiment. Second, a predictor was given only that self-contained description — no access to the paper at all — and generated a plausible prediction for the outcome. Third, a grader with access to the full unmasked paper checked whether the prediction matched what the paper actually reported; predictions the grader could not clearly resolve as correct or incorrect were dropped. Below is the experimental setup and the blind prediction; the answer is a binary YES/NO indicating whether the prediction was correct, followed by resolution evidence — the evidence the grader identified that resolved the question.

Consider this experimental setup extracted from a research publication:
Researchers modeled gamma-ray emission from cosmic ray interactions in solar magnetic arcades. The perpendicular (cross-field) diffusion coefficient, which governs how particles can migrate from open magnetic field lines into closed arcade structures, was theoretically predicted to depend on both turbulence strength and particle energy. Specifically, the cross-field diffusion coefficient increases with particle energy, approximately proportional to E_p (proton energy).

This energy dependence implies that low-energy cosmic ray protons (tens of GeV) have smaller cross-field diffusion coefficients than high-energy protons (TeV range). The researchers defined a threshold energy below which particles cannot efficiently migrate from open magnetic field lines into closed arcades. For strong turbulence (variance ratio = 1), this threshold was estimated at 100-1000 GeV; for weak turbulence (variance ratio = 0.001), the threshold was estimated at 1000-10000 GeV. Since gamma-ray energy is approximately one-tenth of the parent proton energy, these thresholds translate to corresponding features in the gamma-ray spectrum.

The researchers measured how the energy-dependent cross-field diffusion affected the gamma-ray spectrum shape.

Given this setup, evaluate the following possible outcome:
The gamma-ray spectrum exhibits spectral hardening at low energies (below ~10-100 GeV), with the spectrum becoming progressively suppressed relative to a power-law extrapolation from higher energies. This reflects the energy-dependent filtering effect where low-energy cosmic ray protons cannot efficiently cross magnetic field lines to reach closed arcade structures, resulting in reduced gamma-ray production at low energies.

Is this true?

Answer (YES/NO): YES